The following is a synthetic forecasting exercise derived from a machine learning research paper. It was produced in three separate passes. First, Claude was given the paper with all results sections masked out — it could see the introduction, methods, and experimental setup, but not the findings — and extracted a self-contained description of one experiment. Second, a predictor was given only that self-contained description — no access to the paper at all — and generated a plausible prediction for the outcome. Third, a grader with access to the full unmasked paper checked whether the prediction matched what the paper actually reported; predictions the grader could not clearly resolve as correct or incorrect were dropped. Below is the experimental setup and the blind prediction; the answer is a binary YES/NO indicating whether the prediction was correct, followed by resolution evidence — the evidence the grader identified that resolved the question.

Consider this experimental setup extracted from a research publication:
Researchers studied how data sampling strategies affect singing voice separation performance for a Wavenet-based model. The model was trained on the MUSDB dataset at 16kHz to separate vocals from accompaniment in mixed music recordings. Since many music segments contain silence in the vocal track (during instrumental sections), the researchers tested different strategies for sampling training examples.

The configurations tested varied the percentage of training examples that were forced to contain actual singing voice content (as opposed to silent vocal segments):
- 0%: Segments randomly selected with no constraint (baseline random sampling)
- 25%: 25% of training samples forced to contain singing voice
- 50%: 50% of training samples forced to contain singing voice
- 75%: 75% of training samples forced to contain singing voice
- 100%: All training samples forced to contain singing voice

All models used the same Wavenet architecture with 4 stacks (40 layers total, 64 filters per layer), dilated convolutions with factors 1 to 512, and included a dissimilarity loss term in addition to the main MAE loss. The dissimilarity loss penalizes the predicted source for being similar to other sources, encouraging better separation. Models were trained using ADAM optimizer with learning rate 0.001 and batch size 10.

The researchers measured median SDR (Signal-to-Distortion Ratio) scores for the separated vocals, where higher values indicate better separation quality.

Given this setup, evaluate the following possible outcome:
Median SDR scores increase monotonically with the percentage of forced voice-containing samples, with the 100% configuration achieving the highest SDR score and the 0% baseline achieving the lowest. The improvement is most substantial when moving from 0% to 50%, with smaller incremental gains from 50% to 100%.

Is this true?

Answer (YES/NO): NO